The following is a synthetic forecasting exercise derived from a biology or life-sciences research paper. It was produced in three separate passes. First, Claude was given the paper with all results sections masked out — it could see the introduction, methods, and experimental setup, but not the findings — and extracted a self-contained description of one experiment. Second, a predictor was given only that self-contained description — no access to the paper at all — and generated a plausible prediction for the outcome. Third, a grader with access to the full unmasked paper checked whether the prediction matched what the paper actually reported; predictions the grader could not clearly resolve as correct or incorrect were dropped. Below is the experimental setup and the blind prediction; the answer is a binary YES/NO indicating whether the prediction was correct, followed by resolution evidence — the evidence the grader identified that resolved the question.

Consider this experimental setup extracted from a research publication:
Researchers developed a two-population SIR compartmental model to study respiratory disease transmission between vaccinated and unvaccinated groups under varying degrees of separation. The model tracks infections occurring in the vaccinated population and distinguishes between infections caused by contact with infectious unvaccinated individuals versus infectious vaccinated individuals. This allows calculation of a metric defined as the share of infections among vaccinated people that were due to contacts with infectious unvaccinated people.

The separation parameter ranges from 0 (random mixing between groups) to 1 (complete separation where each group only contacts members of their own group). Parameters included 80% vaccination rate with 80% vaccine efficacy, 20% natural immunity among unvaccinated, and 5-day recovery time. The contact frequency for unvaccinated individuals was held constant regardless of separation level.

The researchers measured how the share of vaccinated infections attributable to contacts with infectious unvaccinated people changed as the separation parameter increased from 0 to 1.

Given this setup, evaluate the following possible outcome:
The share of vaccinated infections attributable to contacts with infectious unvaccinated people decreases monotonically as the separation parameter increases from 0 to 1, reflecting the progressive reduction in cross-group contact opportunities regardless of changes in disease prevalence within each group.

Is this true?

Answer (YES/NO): NO